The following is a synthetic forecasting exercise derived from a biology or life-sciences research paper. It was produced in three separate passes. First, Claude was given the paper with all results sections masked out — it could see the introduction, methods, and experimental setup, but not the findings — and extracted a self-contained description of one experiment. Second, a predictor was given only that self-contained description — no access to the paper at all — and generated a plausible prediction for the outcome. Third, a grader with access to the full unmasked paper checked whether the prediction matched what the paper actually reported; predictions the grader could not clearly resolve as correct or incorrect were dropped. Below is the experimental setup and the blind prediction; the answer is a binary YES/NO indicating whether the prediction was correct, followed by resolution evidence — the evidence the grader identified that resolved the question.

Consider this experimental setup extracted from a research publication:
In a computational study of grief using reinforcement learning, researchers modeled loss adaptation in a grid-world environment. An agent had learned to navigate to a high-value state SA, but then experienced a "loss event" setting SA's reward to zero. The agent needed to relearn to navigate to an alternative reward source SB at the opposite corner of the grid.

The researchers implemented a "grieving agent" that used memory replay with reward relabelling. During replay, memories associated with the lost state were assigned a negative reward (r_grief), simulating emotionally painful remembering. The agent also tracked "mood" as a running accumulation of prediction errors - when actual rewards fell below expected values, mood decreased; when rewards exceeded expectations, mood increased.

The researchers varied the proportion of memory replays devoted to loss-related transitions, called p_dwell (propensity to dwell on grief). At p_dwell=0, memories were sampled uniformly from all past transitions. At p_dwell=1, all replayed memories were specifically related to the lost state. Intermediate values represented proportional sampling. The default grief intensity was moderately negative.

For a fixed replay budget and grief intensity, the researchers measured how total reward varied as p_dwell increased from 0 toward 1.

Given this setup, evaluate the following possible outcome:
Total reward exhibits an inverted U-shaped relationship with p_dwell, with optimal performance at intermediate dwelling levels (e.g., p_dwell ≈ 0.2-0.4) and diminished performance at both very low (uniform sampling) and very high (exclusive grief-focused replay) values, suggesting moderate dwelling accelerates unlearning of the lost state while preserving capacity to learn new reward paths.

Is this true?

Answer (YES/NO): NO